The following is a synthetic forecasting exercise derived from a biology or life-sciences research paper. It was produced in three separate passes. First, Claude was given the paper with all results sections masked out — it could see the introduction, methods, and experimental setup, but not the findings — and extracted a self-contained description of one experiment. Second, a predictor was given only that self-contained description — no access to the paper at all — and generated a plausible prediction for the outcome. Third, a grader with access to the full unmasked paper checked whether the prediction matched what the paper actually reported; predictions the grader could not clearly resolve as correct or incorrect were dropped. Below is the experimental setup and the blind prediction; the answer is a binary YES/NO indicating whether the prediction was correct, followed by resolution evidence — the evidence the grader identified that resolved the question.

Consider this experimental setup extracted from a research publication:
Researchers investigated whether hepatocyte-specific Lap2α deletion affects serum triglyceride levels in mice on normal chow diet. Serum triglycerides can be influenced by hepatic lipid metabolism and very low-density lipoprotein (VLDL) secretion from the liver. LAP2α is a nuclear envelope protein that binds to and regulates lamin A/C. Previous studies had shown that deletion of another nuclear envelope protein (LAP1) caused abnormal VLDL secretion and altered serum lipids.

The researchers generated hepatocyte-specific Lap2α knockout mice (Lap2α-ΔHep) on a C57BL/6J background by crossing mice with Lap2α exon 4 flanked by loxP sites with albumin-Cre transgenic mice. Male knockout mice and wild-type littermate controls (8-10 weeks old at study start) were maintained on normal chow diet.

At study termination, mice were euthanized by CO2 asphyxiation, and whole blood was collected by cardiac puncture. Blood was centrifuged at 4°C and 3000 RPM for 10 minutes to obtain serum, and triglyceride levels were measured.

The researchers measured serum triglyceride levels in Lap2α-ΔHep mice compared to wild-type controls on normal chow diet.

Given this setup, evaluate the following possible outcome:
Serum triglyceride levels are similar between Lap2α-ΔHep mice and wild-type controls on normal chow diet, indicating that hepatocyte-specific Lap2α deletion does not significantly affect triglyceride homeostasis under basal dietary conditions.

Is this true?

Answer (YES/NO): YES